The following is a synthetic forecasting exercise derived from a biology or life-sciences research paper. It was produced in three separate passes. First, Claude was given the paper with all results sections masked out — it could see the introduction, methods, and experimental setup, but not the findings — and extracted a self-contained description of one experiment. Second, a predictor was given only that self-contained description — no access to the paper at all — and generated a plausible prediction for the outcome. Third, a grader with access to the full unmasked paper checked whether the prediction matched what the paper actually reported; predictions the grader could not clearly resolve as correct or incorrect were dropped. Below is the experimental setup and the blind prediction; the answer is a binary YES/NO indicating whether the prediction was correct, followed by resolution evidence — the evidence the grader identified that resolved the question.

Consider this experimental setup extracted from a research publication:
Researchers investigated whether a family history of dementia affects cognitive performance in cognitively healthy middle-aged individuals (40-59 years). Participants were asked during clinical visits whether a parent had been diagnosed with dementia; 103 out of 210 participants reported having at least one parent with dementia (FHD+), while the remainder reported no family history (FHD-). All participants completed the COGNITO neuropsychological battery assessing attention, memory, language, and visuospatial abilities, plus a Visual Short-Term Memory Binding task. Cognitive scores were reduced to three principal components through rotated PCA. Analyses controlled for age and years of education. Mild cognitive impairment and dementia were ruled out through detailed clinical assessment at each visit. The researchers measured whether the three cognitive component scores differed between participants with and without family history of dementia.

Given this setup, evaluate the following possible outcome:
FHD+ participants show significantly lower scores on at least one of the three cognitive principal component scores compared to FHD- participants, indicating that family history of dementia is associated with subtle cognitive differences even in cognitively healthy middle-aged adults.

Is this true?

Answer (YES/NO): NO